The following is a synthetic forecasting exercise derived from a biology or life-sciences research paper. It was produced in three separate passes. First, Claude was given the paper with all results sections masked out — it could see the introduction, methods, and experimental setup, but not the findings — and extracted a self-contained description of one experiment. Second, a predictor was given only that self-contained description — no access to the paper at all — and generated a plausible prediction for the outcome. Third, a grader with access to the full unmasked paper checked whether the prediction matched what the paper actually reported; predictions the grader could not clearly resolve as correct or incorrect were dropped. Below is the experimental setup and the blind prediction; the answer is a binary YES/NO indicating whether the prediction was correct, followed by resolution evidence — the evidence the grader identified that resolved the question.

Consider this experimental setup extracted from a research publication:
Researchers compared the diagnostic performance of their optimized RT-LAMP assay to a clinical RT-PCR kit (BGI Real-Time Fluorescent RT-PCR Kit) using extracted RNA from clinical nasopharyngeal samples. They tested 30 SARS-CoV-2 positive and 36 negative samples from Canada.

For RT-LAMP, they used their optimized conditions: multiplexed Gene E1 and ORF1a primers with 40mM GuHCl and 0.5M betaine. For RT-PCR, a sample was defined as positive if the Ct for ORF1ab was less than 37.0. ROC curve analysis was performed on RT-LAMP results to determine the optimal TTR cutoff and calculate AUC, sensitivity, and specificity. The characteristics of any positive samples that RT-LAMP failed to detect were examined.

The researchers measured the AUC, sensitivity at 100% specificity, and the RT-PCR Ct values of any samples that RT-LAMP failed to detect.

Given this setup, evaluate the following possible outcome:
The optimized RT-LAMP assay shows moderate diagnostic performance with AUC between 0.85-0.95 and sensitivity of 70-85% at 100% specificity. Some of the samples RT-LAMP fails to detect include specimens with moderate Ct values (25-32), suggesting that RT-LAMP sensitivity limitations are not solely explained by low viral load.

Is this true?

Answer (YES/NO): NO